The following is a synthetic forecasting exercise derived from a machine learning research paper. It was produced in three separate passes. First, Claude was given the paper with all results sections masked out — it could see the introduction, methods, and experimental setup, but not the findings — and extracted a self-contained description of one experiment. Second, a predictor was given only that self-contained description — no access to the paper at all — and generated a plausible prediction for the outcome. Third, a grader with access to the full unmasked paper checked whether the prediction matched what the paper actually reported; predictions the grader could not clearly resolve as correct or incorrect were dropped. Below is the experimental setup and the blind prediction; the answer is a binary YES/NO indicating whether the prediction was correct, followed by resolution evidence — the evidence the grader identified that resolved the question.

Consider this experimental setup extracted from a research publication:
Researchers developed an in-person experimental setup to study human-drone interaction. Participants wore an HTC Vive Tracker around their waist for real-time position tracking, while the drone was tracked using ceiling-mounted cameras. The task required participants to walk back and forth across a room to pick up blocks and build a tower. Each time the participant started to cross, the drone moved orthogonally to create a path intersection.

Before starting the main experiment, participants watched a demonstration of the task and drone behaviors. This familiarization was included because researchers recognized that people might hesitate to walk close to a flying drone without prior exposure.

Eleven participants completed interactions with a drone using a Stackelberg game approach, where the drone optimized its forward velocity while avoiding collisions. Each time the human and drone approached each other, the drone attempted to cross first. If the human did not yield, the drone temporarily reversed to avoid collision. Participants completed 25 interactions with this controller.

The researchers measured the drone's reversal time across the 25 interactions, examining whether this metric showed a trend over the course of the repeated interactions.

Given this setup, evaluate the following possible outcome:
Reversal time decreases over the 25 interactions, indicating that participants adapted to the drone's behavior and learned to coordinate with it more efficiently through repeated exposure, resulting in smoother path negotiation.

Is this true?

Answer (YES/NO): NO